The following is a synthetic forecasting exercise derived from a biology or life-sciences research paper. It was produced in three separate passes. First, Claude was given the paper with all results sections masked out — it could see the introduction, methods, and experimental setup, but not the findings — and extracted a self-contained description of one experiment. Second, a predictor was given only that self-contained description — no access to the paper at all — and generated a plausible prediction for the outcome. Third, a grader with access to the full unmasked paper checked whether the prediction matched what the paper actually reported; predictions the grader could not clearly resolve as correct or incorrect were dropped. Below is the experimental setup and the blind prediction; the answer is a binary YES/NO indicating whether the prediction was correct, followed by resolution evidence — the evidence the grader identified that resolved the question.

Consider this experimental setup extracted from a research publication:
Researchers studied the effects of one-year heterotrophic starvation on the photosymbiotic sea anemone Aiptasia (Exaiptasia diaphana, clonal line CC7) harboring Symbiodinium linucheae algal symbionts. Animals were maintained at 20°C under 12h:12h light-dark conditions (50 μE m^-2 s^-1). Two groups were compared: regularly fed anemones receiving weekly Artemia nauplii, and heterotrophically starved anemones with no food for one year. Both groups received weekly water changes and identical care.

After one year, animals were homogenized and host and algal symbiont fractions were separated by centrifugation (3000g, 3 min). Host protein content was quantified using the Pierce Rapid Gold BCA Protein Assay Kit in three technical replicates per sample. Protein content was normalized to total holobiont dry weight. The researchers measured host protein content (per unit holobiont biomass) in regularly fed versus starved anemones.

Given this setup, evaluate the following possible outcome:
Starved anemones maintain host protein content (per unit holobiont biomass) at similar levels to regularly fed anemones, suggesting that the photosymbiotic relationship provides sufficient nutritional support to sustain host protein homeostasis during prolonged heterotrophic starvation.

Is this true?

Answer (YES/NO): NO